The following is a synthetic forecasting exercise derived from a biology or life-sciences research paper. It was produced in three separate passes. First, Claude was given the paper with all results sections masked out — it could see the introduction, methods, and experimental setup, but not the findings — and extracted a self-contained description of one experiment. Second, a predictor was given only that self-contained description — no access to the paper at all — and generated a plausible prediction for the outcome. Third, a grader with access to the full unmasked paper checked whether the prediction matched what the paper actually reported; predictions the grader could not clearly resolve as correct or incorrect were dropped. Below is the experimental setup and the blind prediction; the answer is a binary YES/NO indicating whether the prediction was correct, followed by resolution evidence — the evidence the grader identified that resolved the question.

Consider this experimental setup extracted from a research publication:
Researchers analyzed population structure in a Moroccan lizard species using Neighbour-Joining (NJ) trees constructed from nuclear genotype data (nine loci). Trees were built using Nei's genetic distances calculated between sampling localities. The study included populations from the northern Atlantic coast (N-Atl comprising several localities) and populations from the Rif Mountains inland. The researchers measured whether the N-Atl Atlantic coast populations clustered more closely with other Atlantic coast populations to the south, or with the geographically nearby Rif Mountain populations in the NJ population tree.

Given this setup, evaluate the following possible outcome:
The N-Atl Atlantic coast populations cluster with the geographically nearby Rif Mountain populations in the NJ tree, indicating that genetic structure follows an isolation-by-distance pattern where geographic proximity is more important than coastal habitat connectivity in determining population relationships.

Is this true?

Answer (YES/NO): NO